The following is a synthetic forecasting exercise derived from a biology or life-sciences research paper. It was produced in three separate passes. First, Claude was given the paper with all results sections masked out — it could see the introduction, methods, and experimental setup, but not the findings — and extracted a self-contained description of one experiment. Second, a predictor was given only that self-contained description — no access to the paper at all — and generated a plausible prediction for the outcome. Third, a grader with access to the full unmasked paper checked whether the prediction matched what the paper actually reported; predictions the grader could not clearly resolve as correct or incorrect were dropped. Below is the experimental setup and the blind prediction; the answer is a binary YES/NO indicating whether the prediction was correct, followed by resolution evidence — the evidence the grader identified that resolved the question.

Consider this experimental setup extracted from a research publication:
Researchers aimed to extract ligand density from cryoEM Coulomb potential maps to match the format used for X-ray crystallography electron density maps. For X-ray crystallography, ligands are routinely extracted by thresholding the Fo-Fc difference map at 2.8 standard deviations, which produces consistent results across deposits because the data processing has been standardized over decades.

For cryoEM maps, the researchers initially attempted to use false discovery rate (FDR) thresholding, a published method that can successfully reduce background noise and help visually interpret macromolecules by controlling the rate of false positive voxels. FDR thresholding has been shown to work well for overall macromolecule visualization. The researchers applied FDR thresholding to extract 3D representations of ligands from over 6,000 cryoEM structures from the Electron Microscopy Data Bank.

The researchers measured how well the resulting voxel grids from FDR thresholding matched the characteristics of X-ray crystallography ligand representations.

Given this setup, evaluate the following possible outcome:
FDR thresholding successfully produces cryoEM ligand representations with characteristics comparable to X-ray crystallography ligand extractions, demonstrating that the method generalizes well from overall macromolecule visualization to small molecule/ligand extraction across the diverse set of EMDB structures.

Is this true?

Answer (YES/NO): NO